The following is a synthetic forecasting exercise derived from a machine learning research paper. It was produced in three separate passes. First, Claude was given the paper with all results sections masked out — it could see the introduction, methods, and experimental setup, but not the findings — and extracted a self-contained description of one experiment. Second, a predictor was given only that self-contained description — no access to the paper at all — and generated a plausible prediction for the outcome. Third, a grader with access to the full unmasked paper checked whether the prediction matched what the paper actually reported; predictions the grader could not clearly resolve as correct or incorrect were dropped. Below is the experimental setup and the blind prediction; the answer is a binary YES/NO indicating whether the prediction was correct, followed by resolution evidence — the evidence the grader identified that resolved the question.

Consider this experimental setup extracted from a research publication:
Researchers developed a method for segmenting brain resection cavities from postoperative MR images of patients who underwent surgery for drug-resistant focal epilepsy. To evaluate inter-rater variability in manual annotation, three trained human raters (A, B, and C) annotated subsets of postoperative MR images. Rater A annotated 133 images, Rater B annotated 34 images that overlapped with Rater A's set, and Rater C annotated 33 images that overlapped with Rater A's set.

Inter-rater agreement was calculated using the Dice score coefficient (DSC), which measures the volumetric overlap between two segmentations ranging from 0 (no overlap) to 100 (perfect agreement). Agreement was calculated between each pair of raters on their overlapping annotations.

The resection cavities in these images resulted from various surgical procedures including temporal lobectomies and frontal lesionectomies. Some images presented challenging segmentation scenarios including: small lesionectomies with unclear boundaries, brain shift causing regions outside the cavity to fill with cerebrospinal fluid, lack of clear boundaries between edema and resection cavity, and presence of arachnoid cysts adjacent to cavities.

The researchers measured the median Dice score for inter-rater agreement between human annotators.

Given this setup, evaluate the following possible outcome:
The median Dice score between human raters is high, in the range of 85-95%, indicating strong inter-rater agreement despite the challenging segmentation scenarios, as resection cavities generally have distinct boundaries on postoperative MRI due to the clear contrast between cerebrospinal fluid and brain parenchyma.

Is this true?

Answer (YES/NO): NO